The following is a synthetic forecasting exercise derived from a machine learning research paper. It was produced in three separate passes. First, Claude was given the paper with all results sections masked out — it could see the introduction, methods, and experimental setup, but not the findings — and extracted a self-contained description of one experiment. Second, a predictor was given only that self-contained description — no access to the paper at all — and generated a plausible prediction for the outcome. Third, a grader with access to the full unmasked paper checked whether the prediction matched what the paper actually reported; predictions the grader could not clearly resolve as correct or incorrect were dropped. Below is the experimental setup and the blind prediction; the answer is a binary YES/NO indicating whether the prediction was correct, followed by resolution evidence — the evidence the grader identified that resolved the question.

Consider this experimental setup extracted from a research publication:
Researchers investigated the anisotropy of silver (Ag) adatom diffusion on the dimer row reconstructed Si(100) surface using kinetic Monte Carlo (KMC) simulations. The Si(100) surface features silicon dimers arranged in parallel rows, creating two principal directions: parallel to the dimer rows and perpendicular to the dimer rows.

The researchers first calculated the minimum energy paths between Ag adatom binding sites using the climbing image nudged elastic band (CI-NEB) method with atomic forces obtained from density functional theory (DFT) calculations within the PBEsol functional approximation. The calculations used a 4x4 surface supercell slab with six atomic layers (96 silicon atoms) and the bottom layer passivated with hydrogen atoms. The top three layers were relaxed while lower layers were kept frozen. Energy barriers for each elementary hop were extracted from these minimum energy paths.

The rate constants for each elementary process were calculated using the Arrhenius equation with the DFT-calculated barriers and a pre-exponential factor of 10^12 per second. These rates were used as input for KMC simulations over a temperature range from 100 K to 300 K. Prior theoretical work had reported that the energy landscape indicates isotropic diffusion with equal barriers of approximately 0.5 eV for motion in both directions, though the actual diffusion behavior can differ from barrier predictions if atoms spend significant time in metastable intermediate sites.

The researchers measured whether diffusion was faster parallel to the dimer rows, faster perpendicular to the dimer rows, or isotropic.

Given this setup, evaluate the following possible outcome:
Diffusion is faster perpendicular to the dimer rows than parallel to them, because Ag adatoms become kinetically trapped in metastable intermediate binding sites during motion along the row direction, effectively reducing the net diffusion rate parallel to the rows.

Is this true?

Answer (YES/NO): NO